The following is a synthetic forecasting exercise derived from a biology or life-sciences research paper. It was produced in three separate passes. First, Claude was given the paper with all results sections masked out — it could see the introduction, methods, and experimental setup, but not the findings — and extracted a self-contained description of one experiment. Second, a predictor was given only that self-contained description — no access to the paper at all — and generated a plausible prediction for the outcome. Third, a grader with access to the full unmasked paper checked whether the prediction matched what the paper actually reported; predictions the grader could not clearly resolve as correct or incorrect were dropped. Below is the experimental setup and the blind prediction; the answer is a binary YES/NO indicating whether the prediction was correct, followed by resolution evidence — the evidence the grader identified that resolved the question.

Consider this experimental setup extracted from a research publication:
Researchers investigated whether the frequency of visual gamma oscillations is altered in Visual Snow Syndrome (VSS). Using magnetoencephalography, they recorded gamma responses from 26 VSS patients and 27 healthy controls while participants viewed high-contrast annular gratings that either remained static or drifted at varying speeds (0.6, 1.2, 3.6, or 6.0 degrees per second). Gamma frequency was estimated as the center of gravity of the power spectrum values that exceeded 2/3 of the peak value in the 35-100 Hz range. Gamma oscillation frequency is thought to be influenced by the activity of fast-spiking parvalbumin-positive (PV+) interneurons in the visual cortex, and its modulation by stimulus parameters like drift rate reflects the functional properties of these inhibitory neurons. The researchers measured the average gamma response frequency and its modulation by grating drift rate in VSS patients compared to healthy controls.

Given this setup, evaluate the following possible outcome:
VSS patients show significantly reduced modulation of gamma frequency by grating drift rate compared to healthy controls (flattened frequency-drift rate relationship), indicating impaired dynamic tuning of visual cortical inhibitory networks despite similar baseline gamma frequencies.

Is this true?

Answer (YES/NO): NO